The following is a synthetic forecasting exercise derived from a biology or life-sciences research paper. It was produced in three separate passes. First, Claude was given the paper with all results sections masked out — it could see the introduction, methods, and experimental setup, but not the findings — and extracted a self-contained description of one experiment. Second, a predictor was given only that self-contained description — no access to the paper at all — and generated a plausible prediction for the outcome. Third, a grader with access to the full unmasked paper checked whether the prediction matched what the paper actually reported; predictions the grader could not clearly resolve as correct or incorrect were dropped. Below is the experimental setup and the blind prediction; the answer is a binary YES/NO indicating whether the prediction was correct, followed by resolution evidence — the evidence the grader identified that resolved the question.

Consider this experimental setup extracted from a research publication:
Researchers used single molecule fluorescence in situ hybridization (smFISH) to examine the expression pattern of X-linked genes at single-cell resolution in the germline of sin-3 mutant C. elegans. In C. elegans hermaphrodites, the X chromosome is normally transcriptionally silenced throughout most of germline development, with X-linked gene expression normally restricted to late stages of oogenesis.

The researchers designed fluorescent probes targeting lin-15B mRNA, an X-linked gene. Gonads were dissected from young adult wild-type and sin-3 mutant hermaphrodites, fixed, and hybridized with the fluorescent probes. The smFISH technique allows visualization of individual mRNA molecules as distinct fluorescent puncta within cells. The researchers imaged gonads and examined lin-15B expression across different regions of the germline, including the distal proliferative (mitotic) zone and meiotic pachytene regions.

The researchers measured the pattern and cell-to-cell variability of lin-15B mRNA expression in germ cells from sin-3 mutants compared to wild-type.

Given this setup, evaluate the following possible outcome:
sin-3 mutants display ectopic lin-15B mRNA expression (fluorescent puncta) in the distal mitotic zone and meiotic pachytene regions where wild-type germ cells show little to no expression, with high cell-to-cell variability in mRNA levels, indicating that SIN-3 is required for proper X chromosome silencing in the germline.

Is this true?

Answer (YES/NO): NO